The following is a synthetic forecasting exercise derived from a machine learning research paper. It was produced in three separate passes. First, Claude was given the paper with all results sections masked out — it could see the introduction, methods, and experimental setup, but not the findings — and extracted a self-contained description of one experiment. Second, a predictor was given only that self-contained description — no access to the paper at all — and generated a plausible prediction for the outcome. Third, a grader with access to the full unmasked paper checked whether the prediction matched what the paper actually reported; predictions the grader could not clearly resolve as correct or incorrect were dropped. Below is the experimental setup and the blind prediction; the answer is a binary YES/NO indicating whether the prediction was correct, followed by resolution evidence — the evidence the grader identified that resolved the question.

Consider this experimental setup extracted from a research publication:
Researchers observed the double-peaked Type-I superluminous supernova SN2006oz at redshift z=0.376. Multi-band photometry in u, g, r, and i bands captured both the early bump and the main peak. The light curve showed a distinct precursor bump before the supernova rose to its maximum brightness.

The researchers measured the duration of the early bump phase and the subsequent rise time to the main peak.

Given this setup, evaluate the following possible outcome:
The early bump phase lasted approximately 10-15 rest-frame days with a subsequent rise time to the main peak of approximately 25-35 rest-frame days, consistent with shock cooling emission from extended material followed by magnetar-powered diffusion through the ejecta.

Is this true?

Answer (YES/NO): YES